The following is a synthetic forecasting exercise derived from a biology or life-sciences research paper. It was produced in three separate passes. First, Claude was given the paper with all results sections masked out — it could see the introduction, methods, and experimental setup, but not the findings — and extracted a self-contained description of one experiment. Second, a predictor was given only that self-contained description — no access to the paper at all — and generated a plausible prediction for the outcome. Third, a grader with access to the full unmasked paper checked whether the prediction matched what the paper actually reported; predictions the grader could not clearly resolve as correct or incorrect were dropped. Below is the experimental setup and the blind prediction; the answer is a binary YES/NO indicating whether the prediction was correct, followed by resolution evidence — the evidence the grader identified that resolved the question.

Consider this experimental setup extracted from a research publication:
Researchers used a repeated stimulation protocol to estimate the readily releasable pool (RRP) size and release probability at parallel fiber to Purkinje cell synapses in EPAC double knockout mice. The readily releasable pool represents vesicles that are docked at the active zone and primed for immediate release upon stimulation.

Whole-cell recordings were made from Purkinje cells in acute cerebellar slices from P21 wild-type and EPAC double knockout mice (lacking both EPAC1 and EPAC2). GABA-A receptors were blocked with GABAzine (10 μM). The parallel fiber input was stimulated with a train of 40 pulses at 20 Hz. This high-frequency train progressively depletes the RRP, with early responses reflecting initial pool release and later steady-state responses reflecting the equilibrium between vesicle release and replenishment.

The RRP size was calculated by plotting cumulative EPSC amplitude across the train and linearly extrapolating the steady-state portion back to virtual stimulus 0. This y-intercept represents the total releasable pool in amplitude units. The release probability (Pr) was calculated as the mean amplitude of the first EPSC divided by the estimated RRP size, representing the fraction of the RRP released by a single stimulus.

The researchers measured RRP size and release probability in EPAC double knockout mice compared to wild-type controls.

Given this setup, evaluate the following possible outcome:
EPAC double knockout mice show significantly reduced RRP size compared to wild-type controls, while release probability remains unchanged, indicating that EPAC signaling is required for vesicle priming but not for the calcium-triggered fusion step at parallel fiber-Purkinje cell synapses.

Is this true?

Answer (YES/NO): NO